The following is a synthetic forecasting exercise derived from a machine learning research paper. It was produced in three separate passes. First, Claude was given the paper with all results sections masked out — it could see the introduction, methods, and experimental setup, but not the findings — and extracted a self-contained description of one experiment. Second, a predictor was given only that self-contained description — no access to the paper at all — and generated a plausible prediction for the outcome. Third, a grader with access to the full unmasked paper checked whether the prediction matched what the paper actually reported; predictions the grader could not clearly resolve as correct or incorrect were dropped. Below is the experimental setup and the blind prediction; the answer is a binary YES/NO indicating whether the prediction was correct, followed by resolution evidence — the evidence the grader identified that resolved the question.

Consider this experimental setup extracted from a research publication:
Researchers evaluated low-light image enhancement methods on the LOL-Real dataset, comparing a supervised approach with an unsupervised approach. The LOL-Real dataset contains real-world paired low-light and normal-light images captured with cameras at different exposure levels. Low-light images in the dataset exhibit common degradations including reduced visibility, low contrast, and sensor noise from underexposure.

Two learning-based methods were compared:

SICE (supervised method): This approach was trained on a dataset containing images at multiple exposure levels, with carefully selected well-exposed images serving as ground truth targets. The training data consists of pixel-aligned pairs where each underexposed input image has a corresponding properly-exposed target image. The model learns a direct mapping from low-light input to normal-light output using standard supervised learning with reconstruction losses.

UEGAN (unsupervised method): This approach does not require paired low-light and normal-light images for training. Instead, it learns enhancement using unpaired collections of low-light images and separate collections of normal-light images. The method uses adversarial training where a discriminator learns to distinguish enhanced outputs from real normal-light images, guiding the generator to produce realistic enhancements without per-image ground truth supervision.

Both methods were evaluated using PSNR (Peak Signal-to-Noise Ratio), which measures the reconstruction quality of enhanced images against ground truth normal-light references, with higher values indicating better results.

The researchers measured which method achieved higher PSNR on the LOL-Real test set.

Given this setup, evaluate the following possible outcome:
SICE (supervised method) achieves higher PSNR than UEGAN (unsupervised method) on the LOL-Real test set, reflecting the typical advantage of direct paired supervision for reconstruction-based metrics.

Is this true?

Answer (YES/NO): NO